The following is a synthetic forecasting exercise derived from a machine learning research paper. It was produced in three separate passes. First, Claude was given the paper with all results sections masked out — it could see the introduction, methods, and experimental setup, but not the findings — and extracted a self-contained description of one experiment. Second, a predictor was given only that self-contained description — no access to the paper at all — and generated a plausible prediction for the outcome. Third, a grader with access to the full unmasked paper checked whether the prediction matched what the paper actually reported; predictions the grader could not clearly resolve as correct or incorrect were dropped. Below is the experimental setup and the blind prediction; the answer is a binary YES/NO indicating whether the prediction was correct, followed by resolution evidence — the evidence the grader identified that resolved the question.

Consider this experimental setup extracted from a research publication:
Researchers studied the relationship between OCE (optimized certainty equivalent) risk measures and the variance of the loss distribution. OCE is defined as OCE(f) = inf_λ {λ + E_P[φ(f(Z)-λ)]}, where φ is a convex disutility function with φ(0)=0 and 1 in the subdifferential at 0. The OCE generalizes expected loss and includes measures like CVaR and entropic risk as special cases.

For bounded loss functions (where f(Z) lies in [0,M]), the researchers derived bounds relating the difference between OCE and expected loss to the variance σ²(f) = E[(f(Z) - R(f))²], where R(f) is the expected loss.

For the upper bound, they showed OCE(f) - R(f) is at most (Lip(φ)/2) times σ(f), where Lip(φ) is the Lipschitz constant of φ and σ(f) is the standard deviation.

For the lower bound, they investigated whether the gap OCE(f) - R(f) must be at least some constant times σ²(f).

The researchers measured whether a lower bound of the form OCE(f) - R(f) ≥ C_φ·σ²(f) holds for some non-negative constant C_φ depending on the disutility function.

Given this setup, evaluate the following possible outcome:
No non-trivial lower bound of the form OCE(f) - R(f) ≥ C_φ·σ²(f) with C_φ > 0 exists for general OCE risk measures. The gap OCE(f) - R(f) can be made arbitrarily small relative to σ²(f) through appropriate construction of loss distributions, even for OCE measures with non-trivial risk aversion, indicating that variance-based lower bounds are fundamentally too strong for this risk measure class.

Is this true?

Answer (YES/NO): NO